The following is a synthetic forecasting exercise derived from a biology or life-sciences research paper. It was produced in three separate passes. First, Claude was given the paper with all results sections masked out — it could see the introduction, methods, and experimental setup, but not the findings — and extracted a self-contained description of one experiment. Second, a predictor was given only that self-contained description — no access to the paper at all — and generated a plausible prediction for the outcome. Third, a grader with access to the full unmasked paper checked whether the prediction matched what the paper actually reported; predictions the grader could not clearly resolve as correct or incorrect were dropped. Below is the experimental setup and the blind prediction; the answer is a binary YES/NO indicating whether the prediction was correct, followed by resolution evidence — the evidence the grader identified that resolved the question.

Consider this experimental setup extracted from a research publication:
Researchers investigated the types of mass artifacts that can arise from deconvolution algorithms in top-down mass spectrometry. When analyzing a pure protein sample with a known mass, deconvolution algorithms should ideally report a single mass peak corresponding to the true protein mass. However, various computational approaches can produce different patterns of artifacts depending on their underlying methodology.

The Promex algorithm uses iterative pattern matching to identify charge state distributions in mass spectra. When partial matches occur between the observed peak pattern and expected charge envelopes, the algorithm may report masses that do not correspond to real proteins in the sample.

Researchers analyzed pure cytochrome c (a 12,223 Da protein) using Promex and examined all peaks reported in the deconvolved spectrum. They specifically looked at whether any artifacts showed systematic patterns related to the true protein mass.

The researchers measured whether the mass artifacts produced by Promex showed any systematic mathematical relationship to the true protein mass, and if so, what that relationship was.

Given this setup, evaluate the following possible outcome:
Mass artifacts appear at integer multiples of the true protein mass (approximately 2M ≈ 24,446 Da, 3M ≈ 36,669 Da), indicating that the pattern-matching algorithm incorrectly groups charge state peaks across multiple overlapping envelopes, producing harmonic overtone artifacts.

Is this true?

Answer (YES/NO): NO